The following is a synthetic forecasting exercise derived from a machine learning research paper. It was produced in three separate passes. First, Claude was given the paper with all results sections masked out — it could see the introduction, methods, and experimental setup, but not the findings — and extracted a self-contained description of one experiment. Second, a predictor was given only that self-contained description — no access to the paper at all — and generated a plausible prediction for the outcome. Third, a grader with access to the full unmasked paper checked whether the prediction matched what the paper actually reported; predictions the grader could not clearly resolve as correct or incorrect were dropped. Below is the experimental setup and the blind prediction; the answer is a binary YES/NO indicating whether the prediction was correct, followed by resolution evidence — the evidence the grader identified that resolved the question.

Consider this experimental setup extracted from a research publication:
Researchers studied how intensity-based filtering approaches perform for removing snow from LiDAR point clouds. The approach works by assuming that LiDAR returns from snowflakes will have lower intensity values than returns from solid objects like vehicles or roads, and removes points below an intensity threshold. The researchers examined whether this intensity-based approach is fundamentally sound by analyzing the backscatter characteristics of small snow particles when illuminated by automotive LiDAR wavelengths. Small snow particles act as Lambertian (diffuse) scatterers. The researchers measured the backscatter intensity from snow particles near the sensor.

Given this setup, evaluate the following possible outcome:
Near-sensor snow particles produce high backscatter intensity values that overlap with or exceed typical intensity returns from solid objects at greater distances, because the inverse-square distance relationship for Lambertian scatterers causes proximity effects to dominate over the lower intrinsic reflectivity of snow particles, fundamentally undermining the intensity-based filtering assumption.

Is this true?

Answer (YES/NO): YES